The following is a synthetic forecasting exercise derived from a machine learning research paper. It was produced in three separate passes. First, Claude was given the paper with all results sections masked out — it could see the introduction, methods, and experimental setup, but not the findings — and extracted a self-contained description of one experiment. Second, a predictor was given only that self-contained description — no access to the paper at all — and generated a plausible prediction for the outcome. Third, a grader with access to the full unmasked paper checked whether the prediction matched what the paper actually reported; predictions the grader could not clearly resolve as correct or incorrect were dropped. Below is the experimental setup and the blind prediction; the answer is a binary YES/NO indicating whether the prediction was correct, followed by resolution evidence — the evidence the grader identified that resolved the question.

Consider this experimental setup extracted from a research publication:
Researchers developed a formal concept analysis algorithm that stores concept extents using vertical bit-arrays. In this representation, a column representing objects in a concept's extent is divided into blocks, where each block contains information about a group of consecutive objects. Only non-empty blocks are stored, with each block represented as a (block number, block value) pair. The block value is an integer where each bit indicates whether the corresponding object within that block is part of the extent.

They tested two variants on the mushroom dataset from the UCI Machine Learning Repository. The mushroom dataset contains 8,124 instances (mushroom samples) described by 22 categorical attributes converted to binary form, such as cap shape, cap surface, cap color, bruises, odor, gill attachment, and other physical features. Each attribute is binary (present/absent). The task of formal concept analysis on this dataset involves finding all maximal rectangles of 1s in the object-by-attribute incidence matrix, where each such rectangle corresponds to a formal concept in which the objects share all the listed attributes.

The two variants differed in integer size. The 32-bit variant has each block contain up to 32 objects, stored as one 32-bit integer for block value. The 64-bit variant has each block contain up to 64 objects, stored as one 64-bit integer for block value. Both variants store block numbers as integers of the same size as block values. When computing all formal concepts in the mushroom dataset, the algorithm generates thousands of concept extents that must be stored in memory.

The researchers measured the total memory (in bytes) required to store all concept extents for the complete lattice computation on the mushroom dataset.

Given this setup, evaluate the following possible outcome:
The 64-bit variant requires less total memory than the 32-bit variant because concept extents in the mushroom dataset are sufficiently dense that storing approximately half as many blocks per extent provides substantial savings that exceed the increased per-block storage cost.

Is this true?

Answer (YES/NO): YES